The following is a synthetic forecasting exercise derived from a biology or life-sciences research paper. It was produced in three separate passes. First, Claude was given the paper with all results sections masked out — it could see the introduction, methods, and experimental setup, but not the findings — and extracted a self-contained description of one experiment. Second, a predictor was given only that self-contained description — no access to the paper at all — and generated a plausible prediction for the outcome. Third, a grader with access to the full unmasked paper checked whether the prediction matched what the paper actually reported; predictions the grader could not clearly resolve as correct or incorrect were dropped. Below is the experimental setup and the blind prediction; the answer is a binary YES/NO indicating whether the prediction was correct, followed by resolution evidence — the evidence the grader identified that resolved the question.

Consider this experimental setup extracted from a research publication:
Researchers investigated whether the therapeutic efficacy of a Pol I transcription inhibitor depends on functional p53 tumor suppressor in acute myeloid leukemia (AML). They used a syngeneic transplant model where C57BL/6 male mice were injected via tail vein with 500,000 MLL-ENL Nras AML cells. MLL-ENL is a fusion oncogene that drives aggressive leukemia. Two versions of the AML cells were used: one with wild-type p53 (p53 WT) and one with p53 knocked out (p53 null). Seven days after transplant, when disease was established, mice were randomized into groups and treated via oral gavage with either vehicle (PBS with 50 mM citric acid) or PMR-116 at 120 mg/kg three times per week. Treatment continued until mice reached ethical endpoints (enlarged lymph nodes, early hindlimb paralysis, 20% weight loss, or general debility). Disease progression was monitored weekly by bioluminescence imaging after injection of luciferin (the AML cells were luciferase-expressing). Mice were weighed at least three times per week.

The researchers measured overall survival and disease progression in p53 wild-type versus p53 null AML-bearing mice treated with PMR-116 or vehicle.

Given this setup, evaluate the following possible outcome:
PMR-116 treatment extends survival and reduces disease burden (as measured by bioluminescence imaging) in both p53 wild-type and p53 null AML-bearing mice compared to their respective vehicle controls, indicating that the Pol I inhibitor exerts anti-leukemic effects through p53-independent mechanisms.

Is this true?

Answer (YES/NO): YES